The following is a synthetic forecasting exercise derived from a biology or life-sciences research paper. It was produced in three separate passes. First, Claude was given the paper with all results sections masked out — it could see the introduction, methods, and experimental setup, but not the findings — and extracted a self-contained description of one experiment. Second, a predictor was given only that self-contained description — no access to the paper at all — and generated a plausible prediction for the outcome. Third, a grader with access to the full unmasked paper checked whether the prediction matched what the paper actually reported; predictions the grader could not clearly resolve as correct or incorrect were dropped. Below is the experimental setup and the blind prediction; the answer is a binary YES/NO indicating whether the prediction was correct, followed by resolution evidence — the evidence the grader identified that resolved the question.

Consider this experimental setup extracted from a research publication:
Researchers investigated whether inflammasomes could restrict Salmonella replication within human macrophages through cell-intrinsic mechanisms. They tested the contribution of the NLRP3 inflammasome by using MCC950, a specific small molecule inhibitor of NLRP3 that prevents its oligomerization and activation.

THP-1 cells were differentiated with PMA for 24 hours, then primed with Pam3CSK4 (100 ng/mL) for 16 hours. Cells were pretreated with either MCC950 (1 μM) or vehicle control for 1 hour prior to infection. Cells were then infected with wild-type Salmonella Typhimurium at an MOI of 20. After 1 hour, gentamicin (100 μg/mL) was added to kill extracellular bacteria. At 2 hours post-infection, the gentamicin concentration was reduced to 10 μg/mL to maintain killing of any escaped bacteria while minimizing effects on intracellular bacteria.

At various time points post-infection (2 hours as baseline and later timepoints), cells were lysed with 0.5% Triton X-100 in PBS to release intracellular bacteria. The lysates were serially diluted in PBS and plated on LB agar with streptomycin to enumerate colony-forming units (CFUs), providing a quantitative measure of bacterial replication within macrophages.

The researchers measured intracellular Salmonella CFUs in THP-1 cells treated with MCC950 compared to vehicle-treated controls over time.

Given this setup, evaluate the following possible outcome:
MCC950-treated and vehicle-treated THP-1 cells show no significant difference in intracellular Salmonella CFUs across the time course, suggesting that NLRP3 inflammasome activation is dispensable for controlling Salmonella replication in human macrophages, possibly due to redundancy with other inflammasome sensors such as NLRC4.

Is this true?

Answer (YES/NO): NO